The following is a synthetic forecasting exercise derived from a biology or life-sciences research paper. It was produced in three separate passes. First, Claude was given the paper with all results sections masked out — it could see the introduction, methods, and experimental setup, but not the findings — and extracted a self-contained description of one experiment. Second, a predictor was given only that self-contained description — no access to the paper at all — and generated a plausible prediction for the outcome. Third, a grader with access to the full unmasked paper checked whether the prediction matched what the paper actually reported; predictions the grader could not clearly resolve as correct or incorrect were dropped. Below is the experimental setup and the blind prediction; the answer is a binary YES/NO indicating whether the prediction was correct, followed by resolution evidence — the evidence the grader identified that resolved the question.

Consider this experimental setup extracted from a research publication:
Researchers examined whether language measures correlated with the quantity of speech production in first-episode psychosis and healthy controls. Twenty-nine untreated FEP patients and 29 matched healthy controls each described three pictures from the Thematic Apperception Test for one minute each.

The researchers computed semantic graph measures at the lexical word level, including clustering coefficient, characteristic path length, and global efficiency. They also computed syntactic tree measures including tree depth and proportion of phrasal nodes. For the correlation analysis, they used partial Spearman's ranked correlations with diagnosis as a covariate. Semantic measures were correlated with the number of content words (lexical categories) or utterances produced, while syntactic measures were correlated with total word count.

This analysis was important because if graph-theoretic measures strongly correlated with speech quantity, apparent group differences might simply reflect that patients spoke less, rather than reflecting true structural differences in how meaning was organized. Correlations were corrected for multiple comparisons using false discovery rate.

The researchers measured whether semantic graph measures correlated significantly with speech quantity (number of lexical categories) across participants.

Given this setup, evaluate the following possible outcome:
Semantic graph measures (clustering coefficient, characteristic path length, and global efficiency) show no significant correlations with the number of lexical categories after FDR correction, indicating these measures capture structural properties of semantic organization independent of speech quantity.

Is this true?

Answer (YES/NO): NO